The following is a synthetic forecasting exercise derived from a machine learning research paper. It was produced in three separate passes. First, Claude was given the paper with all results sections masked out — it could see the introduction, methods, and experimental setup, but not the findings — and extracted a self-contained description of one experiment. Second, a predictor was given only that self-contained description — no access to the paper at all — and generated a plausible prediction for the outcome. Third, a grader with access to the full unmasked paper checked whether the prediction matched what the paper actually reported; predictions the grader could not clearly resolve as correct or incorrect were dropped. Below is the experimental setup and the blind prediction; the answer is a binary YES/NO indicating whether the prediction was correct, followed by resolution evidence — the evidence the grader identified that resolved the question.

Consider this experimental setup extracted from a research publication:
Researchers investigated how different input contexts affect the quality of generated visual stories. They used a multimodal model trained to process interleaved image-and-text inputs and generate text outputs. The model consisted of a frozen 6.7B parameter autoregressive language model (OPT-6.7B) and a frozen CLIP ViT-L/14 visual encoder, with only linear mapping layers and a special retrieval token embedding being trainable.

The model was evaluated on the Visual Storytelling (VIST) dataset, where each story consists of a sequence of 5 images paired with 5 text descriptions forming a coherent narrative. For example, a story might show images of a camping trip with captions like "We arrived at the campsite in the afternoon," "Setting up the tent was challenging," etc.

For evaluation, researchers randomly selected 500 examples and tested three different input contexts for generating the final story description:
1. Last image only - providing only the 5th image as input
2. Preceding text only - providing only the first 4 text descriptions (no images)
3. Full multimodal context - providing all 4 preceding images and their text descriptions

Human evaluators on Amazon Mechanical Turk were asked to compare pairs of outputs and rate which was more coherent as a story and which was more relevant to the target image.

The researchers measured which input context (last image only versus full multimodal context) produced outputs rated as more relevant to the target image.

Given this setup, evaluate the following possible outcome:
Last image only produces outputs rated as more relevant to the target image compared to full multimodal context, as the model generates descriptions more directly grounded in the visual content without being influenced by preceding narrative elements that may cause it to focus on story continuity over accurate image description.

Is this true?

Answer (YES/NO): YES